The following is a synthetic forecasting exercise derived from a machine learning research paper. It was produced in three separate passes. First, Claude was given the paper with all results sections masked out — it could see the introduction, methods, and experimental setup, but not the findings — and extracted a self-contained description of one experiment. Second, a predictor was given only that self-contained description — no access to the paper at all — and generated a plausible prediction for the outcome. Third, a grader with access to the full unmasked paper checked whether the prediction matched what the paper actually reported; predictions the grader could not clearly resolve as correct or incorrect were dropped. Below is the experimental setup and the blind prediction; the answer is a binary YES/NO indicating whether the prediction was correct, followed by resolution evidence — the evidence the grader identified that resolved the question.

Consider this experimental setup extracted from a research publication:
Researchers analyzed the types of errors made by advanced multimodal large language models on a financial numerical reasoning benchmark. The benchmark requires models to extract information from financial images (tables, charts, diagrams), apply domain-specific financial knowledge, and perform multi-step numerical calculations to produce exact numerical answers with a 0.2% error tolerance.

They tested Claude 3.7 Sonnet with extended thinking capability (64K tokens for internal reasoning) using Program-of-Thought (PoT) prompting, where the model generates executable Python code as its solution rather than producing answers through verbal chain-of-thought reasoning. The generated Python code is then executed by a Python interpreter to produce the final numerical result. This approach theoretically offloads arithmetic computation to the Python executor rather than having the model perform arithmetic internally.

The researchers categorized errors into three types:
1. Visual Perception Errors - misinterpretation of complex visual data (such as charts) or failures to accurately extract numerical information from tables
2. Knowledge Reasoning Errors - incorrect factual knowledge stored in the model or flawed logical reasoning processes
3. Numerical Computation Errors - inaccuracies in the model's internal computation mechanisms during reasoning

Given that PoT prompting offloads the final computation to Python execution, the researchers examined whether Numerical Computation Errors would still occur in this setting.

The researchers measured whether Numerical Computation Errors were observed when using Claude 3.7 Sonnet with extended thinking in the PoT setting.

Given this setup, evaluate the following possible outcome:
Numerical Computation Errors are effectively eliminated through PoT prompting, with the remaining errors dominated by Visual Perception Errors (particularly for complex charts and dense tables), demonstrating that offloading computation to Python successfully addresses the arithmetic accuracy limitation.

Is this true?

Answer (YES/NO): NO